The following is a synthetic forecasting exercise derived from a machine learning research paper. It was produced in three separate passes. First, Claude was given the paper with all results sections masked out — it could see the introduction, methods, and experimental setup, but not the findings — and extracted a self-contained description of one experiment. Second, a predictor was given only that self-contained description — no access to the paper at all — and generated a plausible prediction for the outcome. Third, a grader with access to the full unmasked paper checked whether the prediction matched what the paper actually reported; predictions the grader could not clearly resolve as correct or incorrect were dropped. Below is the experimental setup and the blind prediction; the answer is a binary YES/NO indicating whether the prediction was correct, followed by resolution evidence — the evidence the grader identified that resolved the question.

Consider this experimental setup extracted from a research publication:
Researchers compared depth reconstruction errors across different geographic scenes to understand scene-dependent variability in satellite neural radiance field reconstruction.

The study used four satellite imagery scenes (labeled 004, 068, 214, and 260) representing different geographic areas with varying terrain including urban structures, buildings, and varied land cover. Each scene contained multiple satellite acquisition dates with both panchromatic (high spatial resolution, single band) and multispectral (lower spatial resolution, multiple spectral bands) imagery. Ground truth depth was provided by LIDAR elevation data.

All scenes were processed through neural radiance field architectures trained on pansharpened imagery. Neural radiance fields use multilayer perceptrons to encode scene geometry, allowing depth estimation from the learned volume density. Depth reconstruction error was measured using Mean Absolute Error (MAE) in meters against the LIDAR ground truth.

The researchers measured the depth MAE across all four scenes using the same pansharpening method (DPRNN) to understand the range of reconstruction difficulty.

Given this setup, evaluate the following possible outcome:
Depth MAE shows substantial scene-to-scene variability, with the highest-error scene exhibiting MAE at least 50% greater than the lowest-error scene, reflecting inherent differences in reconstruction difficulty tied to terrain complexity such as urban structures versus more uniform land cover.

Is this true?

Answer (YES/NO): YES